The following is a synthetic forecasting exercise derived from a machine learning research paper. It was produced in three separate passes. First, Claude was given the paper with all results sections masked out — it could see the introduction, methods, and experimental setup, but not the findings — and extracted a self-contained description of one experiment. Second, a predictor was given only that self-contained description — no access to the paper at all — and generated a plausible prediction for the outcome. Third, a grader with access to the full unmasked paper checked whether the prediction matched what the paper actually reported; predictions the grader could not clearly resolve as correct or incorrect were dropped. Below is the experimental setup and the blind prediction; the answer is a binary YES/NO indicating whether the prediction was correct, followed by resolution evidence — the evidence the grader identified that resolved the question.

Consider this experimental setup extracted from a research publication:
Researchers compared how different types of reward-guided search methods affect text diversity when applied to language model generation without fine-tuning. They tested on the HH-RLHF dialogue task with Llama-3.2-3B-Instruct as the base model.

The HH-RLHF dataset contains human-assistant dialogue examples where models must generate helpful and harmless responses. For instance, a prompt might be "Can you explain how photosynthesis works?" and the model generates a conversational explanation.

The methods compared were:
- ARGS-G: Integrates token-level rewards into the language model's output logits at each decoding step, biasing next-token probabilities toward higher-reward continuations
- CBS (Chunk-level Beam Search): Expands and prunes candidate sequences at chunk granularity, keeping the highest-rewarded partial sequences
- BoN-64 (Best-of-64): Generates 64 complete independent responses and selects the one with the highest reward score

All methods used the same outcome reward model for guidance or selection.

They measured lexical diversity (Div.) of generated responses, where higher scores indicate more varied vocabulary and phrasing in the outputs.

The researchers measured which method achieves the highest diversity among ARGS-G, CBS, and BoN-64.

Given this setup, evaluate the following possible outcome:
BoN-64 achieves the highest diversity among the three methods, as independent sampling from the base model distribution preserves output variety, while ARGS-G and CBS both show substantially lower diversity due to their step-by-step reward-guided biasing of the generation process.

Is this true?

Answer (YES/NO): NO